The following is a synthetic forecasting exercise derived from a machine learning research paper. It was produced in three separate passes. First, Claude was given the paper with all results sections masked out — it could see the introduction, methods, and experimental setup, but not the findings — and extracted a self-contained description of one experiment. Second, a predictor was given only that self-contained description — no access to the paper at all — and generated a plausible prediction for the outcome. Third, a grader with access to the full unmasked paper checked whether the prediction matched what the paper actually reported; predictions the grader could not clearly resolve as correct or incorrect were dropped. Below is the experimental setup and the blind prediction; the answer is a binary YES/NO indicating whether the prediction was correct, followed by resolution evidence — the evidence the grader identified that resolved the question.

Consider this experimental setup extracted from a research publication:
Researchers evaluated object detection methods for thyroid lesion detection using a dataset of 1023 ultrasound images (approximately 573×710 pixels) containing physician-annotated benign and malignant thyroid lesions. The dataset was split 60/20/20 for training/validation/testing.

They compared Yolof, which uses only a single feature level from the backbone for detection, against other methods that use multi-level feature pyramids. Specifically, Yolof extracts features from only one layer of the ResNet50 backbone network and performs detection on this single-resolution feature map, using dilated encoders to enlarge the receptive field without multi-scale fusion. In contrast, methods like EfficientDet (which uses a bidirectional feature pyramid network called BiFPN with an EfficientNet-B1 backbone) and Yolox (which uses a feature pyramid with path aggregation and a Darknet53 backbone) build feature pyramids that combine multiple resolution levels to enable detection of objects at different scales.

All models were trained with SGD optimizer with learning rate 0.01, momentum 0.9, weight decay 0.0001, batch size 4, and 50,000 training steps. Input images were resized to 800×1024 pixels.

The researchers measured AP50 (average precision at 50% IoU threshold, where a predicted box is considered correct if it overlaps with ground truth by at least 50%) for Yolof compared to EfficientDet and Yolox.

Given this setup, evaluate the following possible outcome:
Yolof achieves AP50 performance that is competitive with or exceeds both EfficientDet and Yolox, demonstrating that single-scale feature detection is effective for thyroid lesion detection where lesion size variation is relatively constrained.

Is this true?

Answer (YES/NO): YES